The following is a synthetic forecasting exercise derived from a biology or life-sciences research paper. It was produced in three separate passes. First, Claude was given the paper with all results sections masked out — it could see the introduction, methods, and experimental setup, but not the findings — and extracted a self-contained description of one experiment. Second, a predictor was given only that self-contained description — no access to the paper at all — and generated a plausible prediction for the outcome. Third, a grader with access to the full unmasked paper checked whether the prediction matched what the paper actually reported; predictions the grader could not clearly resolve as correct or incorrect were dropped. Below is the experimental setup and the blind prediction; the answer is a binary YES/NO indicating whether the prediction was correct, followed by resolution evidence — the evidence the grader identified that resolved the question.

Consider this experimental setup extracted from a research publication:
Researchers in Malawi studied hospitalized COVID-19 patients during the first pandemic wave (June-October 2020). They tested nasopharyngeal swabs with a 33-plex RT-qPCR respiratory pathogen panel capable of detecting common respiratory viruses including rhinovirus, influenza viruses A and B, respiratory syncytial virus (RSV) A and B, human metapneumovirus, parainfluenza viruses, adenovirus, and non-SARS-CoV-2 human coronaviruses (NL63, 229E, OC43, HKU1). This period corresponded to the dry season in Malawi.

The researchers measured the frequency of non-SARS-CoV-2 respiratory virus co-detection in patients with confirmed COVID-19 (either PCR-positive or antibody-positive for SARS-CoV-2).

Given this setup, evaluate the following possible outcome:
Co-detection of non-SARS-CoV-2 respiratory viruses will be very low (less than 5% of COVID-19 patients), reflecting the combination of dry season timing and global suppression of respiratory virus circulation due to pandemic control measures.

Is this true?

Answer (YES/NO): NO